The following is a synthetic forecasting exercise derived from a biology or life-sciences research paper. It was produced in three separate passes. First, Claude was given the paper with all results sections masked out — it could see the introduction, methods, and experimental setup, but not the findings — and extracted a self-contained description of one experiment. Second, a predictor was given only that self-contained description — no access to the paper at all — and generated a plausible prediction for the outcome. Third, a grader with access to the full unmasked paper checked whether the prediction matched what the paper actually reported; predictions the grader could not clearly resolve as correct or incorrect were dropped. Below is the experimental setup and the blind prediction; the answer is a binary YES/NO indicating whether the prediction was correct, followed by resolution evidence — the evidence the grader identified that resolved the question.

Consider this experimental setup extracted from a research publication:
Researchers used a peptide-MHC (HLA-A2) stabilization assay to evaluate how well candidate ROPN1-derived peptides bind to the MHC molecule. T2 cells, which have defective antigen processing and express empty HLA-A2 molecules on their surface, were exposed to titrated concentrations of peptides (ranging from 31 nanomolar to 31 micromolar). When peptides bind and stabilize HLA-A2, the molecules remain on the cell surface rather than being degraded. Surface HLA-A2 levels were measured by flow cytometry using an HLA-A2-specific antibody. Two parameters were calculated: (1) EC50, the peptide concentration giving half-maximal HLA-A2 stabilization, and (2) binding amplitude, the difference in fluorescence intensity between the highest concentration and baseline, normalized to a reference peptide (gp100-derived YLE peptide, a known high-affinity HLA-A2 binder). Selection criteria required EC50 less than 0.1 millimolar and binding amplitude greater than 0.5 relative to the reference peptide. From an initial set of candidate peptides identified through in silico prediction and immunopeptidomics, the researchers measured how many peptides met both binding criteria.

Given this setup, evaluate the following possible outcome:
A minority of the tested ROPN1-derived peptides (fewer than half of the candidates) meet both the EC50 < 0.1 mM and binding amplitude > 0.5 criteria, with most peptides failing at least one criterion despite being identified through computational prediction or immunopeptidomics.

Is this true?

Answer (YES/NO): NO